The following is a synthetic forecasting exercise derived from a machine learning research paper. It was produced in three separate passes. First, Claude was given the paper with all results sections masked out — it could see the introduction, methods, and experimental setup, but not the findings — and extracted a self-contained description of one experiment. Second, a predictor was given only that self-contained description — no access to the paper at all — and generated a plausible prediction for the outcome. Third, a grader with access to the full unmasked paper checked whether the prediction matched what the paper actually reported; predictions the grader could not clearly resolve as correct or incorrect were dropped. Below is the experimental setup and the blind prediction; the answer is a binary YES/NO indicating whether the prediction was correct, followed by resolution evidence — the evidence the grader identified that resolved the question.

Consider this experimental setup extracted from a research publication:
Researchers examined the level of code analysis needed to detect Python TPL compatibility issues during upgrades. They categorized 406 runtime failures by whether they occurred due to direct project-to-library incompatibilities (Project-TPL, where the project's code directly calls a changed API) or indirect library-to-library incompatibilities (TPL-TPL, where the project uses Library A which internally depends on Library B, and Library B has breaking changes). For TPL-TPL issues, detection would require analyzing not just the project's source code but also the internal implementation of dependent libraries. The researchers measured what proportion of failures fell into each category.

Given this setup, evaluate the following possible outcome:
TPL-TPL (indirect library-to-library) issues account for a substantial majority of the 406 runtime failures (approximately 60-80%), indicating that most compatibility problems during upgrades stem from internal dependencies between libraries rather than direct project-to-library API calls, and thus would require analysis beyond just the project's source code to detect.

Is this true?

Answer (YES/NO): NO